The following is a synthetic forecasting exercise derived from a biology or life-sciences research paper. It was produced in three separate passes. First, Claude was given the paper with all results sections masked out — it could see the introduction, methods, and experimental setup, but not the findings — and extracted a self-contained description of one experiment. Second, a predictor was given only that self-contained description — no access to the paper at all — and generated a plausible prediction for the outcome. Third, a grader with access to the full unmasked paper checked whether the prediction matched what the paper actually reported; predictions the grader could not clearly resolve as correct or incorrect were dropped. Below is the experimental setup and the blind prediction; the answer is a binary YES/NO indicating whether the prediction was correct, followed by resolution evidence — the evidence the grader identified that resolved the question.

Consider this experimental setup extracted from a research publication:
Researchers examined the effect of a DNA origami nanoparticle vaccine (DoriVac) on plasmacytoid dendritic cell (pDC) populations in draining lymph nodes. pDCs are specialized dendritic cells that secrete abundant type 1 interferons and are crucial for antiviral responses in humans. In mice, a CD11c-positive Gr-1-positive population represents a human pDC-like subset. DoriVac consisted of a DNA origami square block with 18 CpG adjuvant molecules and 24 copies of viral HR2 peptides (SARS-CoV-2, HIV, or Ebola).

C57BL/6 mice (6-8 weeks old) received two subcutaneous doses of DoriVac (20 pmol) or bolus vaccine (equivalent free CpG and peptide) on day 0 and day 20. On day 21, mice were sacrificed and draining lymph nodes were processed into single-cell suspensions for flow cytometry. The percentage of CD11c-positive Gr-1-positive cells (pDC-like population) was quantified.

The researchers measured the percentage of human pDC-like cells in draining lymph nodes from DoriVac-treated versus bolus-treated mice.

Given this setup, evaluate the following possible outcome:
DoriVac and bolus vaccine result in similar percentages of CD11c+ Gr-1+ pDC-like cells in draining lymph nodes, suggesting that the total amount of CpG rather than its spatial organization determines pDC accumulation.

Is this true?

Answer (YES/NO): NO